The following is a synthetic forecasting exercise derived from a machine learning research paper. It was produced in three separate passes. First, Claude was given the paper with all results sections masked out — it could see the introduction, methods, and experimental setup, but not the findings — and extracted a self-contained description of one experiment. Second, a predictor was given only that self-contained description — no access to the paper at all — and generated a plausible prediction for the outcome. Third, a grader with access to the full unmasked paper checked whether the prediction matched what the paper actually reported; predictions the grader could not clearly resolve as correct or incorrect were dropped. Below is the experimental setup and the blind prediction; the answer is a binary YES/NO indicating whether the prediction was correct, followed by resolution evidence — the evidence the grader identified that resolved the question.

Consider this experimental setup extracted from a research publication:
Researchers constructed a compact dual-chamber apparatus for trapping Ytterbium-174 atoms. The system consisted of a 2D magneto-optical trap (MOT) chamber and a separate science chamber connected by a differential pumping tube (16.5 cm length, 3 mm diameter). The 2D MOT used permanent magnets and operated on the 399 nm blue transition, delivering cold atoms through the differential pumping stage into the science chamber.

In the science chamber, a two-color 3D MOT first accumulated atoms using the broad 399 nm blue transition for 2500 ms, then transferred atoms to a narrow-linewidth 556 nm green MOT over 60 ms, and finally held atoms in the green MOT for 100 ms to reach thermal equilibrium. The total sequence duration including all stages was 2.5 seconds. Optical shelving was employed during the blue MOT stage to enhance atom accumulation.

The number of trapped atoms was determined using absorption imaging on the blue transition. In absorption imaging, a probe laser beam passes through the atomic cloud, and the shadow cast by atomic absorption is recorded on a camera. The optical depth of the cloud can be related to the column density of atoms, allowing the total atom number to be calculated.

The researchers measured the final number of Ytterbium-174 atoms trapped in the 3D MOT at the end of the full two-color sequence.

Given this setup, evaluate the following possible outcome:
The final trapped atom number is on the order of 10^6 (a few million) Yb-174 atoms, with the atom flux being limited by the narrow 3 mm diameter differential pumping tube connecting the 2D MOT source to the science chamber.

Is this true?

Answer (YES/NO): NO